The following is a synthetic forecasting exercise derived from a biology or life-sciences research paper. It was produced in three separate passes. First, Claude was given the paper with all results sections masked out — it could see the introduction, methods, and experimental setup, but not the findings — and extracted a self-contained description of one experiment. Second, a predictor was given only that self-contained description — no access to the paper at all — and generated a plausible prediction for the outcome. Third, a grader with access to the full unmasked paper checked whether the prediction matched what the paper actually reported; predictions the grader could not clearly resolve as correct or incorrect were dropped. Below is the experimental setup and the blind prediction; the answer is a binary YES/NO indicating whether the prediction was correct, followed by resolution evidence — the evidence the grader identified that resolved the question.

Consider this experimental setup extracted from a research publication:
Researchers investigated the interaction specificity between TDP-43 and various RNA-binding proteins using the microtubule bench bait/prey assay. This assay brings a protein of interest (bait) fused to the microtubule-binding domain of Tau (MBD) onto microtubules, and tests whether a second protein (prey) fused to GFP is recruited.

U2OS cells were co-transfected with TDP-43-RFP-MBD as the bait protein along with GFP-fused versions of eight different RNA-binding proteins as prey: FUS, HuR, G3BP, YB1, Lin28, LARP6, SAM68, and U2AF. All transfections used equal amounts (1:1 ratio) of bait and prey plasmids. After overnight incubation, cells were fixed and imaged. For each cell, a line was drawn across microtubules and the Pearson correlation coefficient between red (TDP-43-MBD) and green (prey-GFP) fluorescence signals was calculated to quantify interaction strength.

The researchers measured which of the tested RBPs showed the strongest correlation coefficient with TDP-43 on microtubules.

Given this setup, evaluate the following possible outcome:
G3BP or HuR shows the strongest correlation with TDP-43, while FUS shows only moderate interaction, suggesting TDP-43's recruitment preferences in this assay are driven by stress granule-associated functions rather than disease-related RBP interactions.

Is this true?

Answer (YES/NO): NO